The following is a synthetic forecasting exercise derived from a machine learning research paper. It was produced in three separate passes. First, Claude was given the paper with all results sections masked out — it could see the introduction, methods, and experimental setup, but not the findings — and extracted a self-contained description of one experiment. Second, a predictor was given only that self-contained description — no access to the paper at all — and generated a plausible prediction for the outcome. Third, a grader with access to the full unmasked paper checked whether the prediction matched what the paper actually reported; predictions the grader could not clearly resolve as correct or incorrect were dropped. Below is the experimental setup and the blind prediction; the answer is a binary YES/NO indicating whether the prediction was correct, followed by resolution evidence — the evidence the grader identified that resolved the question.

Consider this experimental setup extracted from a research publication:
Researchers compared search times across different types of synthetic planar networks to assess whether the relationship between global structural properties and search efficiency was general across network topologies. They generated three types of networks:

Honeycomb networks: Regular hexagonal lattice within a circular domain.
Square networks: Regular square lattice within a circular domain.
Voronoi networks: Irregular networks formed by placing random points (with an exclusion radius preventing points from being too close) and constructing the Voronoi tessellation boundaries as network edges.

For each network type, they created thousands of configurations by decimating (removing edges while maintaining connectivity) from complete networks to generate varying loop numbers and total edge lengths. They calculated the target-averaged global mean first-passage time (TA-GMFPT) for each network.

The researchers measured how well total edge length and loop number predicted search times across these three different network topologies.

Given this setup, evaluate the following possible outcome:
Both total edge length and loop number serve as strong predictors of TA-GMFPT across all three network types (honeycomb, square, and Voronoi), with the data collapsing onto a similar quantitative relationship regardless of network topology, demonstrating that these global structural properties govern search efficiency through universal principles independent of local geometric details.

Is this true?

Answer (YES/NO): YES